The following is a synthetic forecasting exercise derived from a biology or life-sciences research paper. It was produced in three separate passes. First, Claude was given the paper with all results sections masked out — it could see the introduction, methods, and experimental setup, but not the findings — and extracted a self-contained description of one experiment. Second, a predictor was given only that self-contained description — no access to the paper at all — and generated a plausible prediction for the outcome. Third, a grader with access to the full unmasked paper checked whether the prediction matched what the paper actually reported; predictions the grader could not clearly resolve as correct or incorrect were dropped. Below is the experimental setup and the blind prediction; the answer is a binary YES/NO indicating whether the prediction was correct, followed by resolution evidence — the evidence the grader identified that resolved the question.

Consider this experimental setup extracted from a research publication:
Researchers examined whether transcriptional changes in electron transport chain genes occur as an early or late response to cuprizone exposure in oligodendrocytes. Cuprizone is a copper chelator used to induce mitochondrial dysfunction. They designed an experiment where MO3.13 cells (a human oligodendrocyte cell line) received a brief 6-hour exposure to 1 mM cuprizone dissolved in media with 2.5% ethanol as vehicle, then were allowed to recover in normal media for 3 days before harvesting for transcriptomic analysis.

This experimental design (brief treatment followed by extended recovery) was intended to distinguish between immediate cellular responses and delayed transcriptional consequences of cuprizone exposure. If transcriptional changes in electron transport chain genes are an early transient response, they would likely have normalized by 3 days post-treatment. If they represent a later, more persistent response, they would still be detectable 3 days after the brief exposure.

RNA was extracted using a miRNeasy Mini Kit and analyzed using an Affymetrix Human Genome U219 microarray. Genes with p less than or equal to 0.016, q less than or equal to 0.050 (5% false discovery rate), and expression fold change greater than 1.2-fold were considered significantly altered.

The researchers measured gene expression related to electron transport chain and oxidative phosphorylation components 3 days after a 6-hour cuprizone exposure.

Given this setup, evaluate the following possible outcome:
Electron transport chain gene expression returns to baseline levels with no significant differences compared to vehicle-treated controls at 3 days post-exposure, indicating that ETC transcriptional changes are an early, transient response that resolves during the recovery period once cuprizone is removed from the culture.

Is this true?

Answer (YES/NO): NO